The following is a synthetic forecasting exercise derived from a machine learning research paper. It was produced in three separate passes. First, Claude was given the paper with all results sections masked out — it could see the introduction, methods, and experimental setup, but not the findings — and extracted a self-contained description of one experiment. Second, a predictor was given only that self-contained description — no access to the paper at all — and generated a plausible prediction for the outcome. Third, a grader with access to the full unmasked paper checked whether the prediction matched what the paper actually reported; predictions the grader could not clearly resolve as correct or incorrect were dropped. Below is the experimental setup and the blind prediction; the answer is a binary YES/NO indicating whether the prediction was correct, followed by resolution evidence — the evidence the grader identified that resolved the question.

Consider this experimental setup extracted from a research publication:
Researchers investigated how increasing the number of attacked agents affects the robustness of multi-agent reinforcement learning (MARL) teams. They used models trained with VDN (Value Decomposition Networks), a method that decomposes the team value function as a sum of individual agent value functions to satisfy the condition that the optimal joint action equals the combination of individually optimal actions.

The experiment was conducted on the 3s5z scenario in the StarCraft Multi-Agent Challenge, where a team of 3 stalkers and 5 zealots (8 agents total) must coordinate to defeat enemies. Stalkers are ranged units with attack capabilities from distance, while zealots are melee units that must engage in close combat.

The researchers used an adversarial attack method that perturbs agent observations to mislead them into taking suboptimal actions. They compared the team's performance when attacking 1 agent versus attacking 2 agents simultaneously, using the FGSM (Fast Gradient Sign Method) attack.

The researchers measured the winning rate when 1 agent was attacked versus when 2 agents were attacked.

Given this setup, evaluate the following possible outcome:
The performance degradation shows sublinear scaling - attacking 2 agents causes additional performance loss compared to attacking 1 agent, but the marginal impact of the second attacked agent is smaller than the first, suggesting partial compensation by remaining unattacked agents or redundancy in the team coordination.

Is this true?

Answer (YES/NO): YES